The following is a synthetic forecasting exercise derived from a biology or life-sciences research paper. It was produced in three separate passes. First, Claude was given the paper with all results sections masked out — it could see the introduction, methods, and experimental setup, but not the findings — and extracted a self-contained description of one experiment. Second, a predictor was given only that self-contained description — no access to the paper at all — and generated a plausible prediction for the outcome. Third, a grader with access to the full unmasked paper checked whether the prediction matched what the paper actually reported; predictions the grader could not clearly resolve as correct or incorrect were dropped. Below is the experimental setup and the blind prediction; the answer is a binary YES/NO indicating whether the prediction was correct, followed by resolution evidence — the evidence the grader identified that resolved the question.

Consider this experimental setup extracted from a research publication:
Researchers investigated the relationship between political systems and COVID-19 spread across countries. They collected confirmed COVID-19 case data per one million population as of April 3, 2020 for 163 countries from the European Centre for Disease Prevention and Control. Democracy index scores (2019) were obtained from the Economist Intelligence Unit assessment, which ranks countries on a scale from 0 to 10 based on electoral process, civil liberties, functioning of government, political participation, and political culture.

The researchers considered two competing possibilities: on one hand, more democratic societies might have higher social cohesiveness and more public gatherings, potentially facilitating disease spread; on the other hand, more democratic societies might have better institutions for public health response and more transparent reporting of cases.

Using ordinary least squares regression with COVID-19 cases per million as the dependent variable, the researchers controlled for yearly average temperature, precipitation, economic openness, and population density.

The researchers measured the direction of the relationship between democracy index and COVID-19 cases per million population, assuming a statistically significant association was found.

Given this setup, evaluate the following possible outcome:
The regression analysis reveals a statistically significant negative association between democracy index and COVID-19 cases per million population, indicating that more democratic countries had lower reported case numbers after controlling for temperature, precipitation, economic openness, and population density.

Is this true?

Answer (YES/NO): NO